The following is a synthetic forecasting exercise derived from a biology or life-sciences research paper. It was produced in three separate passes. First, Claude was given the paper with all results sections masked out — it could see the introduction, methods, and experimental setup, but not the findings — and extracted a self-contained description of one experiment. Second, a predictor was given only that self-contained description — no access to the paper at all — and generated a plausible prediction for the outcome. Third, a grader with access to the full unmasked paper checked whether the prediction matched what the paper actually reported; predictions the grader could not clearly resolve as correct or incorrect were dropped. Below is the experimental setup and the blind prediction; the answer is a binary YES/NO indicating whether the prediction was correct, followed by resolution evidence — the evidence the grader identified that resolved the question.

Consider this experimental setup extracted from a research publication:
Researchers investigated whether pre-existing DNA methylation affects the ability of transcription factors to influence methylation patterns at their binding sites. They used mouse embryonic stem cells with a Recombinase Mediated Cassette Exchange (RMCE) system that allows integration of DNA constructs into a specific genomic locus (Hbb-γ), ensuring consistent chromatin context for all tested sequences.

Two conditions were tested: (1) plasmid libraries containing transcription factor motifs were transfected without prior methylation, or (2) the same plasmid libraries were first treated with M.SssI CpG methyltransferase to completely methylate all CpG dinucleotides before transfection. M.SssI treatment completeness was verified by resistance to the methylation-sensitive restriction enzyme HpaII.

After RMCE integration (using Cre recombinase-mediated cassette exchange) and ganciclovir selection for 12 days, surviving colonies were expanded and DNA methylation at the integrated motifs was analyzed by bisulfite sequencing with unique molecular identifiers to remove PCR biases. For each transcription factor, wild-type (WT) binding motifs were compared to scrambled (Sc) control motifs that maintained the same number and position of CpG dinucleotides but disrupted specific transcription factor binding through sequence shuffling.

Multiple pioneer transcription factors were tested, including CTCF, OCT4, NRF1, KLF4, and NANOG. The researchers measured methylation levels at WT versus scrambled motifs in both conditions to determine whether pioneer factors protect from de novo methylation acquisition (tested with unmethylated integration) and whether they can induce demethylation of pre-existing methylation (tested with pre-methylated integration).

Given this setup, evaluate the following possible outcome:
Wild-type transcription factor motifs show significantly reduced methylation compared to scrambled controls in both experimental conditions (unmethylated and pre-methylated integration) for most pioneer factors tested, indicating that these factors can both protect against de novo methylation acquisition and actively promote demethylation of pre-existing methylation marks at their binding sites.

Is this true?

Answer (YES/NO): NO